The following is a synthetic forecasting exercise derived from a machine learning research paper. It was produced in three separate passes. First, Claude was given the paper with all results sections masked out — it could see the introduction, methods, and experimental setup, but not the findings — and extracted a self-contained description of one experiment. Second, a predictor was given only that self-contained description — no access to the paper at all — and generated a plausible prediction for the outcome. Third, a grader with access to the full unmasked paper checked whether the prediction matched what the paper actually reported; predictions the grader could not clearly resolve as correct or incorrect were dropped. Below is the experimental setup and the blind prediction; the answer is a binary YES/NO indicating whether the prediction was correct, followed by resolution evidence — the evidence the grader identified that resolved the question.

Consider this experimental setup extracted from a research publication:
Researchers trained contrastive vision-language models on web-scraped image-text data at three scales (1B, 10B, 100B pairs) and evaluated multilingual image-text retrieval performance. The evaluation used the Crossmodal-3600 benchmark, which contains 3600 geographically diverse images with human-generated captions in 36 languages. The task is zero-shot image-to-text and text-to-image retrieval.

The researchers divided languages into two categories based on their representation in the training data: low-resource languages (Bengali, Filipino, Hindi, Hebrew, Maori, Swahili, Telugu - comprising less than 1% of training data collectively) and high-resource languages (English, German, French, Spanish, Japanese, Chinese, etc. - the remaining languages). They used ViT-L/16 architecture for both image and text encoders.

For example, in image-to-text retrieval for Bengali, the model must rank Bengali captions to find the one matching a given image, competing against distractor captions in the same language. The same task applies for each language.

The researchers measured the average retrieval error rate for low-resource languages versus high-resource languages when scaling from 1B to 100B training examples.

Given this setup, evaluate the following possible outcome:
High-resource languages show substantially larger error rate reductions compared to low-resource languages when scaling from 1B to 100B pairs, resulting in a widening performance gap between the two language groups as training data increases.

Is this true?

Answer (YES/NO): NO